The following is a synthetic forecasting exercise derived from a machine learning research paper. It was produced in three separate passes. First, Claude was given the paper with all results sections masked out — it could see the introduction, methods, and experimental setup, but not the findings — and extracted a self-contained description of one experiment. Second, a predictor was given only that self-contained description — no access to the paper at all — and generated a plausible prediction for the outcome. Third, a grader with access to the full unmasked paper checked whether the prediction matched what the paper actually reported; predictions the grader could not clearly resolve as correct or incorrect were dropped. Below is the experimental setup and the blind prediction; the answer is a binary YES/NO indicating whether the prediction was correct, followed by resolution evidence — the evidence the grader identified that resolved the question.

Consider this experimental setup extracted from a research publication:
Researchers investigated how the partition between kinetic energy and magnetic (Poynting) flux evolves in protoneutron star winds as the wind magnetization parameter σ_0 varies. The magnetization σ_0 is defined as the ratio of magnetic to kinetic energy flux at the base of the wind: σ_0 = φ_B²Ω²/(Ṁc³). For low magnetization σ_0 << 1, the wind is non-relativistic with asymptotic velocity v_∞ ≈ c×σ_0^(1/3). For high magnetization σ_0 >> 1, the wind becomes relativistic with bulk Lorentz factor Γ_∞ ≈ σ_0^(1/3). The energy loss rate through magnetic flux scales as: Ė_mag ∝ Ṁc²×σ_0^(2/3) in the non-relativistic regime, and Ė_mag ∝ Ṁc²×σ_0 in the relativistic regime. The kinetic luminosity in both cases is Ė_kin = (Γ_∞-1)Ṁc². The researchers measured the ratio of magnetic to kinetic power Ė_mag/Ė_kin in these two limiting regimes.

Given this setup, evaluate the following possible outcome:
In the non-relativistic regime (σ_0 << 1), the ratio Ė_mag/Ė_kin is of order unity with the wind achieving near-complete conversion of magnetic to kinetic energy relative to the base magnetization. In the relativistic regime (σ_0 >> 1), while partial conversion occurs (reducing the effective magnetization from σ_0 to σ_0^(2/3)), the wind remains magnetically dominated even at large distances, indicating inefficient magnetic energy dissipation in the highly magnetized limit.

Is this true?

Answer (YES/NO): NO